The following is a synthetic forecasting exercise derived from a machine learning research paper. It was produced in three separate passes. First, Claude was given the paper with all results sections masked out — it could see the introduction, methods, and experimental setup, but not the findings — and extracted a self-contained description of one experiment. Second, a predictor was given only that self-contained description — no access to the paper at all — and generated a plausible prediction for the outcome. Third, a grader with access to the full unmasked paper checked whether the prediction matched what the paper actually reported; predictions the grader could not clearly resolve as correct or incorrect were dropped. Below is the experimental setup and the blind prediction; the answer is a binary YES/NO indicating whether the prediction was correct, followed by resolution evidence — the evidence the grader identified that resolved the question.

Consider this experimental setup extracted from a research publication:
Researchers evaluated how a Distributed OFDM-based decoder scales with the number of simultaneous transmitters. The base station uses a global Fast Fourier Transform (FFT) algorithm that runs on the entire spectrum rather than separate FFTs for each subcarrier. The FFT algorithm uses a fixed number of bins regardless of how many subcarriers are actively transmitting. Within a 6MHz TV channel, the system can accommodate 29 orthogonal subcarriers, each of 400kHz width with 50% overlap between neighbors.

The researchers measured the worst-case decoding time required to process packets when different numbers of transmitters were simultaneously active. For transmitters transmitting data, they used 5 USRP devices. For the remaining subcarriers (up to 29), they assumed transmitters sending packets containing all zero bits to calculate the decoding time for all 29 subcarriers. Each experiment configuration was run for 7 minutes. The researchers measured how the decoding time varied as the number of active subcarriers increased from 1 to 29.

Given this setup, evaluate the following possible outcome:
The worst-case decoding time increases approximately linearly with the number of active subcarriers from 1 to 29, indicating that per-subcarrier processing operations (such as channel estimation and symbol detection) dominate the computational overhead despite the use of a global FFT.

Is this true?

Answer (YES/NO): NO